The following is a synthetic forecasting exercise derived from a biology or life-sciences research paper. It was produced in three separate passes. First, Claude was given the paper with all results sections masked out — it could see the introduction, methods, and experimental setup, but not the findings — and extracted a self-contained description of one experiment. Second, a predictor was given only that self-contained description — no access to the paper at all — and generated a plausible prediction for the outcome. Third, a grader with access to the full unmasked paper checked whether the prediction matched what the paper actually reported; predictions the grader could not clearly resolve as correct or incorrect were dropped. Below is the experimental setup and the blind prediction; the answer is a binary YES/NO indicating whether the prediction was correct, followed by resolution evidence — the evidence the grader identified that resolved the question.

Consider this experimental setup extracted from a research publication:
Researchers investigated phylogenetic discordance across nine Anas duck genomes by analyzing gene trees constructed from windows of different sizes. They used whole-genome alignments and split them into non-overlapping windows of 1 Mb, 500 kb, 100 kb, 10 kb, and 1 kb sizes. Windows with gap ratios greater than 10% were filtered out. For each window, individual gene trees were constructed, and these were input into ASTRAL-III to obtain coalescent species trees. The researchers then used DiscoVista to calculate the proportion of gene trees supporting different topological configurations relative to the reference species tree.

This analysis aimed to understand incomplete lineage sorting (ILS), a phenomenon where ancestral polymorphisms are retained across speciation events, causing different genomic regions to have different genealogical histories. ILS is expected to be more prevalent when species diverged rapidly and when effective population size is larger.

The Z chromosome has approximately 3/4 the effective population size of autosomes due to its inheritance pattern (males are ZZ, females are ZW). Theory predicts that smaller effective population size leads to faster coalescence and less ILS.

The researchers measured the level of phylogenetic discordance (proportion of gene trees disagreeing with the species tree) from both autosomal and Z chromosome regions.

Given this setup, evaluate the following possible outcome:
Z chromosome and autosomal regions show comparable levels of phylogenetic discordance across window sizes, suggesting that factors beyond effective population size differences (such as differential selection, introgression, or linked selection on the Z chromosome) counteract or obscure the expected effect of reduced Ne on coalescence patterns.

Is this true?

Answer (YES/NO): NO